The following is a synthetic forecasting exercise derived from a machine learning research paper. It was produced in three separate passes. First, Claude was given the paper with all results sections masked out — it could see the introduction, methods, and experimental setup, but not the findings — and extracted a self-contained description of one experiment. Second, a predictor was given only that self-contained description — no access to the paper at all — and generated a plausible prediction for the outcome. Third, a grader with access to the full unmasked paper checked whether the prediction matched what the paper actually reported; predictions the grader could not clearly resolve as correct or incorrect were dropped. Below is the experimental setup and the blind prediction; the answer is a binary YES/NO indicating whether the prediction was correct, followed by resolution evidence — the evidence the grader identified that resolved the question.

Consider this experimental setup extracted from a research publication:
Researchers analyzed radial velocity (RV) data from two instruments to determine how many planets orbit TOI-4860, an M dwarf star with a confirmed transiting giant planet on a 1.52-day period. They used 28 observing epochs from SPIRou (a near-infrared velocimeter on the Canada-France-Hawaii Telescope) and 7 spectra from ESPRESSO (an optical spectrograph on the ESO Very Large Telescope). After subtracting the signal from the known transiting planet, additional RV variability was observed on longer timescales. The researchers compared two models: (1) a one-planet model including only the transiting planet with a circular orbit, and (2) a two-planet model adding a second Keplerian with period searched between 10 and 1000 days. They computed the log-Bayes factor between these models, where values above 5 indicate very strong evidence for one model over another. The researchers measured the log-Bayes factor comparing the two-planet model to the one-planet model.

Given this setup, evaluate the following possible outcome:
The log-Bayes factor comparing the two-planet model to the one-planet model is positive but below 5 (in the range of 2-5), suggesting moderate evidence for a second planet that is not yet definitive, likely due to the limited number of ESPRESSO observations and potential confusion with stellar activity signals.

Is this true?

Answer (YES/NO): NO